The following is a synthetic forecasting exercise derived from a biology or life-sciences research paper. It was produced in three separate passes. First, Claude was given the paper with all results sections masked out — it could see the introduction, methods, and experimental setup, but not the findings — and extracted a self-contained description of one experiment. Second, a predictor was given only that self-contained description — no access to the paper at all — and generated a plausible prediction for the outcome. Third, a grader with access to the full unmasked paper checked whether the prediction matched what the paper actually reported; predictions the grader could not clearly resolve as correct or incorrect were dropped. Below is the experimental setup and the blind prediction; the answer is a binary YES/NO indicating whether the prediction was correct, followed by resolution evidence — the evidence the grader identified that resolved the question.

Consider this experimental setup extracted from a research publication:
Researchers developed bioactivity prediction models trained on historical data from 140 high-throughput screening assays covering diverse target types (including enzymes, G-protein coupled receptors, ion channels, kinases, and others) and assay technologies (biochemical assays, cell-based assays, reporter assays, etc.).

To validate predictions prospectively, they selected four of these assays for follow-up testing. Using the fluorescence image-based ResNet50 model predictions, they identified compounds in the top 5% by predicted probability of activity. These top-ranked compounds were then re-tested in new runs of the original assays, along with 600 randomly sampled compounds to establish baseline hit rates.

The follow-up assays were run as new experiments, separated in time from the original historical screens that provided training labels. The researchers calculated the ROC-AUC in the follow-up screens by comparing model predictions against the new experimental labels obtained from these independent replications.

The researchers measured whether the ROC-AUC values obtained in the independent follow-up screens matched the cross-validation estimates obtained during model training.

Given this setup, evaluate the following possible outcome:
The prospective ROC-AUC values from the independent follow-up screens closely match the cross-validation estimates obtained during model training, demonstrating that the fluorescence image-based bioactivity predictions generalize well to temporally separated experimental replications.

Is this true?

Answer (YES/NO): YES